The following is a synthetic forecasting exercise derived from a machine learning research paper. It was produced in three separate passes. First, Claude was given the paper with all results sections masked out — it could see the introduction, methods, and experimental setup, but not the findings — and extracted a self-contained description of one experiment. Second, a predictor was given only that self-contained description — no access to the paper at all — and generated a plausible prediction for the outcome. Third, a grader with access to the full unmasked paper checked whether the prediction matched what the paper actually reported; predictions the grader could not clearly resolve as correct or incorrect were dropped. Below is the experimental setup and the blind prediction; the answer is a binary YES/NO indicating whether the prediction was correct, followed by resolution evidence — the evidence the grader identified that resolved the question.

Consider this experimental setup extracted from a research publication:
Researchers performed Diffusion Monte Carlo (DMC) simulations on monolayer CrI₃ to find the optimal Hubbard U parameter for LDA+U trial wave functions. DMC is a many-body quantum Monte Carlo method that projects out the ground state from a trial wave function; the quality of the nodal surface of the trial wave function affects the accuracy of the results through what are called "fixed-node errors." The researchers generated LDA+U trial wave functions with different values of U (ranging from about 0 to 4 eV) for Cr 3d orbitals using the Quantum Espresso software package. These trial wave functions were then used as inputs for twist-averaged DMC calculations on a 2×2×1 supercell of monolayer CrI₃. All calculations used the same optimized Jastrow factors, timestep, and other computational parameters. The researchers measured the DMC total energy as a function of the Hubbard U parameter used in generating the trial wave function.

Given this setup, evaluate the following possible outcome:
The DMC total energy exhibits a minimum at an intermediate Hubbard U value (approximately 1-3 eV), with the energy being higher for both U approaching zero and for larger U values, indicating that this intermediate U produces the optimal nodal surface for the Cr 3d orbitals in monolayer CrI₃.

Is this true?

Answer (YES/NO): YES